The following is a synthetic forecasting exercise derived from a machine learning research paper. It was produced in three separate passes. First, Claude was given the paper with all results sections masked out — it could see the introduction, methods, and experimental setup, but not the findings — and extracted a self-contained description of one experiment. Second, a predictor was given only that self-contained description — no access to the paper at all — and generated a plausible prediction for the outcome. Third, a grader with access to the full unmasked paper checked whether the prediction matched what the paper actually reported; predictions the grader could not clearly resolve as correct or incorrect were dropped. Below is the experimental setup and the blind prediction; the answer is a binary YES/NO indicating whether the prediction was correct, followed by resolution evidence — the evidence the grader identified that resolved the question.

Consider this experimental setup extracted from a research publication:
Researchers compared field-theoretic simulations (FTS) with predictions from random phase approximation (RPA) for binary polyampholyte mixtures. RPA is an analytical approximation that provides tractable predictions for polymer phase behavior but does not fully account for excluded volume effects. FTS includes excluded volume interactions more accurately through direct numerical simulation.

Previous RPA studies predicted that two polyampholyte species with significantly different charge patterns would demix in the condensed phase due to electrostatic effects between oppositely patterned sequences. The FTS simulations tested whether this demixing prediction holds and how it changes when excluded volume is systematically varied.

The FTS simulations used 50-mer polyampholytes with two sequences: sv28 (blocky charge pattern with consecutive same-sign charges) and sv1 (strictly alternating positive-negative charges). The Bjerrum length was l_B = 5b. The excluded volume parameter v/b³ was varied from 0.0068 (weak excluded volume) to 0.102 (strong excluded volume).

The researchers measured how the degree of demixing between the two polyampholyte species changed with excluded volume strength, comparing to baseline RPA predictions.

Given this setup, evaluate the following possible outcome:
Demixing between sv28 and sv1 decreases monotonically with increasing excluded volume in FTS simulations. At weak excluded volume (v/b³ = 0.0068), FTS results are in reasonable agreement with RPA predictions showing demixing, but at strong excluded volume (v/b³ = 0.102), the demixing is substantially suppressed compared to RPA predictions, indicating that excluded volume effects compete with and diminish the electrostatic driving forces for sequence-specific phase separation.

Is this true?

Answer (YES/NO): NO